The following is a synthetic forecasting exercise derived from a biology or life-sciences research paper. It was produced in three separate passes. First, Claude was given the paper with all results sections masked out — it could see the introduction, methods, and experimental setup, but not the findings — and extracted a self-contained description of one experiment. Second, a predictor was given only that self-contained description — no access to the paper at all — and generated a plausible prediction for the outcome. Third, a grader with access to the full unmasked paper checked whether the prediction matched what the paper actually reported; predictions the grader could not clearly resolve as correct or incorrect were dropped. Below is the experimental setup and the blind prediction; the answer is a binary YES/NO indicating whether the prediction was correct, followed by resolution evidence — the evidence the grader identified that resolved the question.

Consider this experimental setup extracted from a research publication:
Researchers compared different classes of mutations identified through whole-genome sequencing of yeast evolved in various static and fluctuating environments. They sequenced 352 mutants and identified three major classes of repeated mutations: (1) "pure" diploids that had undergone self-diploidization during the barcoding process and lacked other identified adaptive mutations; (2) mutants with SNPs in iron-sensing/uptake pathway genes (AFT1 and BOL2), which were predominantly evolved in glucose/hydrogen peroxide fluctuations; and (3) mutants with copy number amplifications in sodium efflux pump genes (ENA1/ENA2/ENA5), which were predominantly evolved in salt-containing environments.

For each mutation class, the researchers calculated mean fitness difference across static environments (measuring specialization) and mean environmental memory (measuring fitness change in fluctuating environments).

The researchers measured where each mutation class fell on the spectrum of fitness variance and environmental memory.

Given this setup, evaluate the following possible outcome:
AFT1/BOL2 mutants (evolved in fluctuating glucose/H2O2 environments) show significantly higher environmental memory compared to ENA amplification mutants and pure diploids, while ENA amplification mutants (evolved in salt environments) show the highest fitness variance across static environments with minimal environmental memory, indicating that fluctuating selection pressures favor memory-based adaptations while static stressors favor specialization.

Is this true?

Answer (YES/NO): NO